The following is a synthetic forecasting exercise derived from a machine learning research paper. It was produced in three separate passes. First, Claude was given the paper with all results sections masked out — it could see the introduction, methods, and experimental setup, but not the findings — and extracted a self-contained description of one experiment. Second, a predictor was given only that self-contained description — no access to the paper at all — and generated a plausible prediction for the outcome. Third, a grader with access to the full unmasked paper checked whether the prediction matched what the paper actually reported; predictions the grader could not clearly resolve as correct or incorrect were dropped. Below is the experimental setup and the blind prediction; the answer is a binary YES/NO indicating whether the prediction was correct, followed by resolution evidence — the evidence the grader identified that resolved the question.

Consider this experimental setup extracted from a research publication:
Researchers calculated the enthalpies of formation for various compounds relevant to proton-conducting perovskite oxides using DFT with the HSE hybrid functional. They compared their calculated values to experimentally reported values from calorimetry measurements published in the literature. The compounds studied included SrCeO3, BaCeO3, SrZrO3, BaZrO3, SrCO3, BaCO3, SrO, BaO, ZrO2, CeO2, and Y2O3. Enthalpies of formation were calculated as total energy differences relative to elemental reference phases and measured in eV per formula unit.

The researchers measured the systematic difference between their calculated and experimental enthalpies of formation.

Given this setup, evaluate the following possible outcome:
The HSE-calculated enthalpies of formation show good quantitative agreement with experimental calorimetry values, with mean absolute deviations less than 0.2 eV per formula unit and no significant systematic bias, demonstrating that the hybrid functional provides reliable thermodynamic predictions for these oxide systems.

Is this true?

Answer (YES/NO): NO